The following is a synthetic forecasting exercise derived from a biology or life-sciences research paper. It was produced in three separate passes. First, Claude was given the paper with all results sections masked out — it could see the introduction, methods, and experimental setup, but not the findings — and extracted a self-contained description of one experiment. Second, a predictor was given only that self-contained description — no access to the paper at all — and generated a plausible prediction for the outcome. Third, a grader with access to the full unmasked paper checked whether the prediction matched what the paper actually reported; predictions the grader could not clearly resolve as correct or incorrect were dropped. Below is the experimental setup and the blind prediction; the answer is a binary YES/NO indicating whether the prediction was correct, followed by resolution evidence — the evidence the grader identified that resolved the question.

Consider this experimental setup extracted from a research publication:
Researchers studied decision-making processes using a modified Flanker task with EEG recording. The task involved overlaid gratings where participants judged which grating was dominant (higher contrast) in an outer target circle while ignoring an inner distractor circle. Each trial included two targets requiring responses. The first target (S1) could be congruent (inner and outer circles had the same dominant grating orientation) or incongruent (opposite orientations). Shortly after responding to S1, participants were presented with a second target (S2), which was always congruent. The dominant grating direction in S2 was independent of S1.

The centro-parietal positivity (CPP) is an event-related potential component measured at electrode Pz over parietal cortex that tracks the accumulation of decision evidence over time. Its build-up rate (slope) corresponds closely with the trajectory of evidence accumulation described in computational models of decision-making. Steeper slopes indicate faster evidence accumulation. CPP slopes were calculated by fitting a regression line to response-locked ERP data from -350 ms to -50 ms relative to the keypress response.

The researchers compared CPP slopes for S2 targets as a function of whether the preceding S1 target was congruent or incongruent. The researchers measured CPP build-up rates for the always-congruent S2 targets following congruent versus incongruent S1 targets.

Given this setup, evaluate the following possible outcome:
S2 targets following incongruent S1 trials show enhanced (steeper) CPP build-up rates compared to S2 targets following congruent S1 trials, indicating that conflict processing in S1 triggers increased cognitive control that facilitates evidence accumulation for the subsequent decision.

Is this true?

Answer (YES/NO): NO